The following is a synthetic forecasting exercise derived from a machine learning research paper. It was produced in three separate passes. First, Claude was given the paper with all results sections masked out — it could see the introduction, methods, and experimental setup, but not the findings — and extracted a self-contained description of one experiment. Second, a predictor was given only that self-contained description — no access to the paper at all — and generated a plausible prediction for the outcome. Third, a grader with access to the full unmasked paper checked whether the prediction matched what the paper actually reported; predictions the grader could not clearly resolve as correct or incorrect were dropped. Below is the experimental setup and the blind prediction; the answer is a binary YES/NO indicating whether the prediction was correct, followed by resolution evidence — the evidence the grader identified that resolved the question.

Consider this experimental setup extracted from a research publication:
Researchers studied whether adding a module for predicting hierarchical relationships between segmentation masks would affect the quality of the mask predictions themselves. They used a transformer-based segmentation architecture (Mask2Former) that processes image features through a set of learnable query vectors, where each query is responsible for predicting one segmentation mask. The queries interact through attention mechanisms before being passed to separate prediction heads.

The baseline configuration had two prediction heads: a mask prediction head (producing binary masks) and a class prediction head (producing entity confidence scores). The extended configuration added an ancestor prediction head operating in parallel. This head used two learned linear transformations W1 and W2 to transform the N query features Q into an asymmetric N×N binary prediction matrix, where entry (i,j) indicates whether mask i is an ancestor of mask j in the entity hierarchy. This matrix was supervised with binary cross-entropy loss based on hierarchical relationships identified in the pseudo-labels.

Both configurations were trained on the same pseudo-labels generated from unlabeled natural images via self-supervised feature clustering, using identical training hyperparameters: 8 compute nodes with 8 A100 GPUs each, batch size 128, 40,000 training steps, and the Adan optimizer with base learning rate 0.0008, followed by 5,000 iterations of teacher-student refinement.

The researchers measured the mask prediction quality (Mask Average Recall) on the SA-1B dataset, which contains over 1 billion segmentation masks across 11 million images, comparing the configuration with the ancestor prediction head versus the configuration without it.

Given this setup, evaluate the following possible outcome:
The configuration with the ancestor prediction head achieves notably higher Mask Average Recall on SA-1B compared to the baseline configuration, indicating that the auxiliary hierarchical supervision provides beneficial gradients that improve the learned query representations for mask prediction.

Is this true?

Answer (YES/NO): NO